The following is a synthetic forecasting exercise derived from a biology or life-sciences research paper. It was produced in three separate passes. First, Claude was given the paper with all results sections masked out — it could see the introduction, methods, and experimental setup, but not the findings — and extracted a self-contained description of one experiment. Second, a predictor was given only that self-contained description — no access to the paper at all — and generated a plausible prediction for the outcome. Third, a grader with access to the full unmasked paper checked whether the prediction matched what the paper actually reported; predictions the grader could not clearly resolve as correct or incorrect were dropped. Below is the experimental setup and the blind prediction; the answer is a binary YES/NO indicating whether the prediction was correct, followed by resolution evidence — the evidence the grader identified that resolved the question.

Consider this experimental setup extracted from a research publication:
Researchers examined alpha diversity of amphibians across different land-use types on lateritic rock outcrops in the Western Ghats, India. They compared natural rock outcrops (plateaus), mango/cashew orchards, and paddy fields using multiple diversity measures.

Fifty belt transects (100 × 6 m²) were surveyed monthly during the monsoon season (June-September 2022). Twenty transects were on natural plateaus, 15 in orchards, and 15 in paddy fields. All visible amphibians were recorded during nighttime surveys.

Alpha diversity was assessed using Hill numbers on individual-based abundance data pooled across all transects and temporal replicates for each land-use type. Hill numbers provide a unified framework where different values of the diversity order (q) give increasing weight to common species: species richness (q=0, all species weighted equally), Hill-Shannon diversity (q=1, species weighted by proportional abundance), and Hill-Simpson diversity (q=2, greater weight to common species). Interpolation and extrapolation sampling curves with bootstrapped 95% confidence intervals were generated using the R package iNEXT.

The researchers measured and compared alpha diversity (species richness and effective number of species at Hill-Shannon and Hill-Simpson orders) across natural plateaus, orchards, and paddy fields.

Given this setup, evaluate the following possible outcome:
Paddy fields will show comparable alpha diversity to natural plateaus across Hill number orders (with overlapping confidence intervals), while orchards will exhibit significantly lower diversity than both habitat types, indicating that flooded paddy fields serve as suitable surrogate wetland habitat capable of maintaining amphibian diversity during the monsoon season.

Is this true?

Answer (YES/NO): NO